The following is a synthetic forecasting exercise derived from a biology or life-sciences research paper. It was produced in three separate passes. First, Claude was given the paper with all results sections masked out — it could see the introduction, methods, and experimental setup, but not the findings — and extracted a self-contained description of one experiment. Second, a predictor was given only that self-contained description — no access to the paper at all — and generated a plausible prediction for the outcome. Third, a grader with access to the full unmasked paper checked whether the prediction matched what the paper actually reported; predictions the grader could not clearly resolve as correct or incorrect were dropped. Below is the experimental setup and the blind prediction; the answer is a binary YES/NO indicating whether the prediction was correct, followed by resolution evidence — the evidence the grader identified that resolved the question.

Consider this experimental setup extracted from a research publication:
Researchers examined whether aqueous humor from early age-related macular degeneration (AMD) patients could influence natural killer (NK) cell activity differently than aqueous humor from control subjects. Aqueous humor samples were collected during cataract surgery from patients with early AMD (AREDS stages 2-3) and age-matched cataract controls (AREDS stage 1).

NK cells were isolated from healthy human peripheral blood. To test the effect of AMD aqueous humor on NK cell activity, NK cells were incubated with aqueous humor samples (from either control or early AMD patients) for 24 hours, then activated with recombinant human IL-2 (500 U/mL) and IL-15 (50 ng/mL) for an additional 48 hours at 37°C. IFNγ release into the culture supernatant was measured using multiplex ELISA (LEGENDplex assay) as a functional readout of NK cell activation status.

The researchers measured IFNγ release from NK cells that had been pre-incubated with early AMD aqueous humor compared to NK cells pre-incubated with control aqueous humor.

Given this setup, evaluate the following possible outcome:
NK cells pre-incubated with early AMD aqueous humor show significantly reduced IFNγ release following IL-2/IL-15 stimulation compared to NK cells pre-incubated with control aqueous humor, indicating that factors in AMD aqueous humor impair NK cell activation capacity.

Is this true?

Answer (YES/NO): NO